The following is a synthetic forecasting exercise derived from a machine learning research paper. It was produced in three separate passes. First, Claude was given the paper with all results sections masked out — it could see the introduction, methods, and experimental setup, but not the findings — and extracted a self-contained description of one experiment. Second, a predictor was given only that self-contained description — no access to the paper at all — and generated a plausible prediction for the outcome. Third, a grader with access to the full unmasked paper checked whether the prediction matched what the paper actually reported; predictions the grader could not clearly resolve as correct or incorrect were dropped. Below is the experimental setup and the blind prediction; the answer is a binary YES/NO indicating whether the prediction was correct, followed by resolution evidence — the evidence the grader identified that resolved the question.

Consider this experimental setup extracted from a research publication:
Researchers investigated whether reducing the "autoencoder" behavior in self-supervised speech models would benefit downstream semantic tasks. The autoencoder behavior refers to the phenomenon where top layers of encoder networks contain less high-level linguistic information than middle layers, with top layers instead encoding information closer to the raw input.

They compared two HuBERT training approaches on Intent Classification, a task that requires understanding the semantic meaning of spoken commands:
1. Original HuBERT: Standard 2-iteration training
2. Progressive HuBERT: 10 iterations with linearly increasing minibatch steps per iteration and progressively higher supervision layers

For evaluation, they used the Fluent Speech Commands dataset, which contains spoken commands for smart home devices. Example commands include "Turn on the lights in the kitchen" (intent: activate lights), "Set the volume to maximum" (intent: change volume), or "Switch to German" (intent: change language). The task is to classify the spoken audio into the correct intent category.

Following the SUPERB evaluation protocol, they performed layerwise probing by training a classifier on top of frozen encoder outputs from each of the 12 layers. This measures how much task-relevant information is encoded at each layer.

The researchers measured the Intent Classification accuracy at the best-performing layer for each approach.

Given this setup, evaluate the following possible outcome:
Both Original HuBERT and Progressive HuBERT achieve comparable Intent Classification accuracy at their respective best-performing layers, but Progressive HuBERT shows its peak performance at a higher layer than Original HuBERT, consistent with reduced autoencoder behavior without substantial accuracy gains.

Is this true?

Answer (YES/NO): NO